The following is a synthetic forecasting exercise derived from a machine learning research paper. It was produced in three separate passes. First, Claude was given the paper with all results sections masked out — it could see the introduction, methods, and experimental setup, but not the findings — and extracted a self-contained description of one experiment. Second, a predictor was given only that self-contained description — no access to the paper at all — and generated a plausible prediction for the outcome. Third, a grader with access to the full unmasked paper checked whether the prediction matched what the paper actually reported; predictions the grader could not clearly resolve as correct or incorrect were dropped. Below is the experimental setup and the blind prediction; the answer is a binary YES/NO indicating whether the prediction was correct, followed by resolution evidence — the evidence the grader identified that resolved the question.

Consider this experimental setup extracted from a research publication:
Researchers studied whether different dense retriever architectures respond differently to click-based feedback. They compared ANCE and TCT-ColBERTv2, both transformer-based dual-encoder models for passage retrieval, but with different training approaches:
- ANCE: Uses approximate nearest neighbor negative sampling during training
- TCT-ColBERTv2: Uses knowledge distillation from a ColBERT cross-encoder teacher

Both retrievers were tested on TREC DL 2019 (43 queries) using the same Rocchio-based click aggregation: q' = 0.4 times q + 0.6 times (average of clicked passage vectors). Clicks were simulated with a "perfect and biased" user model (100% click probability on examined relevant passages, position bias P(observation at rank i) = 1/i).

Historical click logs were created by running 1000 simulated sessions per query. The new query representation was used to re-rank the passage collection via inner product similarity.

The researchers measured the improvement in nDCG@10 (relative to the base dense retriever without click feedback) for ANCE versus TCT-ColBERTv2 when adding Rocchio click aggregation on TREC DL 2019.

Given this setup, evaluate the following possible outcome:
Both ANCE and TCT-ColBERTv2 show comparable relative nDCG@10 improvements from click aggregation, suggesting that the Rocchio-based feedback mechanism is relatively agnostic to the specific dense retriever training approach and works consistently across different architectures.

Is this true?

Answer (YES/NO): NO